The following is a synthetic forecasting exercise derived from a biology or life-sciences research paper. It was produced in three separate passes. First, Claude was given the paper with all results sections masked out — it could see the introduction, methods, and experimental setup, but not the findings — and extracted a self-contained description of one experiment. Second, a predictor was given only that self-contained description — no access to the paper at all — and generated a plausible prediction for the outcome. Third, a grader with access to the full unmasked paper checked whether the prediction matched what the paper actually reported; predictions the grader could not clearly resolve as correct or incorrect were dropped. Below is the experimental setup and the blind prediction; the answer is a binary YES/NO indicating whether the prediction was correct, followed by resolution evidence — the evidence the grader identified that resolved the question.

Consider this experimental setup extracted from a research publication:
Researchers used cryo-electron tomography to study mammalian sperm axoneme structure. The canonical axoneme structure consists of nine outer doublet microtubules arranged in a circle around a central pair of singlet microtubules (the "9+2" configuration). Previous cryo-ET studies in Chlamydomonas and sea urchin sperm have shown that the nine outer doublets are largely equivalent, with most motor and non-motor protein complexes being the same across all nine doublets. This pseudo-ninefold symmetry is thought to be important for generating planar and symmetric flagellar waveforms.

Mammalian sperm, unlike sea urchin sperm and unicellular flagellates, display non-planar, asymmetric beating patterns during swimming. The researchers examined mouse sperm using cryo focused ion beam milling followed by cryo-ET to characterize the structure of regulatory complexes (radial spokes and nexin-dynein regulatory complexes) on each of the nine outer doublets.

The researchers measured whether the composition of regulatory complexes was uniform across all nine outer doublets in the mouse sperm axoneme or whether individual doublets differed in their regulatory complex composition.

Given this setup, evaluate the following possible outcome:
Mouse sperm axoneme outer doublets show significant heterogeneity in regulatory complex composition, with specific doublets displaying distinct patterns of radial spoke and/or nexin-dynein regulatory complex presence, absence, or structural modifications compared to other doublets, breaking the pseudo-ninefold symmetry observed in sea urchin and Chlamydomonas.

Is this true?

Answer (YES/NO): YES